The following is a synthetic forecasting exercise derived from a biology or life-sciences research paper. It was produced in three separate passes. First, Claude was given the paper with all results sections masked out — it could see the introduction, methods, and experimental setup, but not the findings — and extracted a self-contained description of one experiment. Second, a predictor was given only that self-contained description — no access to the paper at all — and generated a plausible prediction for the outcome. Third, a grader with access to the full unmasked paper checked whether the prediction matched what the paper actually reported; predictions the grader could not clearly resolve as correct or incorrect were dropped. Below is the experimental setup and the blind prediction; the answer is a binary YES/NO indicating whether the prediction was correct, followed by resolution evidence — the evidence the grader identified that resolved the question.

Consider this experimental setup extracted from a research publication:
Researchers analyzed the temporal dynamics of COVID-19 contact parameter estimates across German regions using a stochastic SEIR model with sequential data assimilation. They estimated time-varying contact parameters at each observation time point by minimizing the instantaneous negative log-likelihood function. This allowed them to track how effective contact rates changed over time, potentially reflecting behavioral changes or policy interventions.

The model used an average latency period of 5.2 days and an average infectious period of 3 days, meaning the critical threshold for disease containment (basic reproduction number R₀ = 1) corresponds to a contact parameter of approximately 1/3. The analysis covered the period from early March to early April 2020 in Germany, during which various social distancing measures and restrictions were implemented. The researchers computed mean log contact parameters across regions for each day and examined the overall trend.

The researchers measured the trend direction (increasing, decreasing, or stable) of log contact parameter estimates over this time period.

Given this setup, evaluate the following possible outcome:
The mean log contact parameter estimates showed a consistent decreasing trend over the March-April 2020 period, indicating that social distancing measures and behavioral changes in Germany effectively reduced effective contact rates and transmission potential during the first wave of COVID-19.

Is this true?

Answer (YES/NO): YES